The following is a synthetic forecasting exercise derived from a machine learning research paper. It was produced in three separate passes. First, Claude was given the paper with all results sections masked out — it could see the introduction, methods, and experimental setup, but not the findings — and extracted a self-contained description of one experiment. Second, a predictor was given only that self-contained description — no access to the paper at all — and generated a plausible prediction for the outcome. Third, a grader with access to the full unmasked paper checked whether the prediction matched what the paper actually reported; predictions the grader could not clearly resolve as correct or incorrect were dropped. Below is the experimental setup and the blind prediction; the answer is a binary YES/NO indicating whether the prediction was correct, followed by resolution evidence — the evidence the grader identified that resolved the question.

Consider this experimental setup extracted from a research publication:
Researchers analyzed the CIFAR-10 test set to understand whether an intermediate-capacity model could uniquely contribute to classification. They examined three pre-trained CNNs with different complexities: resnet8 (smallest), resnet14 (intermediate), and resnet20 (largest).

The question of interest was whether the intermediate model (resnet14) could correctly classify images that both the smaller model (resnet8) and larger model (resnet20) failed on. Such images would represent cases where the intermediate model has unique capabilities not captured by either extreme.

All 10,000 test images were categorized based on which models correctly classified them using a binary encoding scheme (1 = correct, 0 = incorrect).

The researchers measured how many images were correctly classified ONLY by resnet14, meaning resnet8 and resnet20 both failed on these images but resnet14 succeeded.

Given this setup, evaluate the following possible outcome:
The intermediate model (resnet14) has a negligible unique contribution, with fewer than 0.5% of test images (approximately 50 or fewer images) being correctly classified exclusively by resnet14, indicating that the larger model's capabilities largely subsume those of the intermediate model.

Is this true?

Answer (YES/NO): NO